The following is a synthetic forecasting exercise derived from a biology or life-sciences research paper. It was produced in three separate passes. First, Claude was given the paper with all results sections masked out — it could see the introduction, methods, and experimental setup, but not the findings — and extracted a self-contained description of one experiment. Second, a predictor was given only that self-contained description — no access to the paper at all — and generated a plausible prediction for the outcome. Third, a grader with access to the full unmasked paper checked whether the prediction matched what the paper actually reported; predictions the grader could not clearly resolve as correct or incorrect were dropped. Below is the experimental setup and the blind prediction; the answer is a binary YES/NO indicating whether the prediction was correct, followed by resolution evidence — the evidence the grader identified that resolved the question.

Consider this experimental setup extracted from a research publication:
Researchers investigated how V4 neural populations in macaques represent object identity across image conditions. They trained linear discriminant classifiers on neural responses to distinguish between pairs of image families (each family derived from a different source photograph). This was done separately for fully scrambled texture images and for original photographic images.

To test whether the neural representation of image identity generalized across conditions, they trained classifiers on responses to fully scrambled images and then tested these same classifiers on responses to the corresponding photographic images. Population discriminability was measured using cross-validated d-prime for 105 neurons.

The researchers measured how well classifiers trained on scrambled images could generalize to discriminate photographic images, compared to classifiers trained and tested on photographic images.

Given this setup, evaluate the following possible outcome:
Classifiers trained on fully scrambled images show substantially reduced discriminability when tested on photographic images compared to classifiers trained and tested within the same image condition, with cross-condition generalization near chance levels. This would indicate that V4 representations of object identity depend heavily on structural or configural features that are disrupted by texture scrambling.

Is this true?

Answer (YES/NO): NO